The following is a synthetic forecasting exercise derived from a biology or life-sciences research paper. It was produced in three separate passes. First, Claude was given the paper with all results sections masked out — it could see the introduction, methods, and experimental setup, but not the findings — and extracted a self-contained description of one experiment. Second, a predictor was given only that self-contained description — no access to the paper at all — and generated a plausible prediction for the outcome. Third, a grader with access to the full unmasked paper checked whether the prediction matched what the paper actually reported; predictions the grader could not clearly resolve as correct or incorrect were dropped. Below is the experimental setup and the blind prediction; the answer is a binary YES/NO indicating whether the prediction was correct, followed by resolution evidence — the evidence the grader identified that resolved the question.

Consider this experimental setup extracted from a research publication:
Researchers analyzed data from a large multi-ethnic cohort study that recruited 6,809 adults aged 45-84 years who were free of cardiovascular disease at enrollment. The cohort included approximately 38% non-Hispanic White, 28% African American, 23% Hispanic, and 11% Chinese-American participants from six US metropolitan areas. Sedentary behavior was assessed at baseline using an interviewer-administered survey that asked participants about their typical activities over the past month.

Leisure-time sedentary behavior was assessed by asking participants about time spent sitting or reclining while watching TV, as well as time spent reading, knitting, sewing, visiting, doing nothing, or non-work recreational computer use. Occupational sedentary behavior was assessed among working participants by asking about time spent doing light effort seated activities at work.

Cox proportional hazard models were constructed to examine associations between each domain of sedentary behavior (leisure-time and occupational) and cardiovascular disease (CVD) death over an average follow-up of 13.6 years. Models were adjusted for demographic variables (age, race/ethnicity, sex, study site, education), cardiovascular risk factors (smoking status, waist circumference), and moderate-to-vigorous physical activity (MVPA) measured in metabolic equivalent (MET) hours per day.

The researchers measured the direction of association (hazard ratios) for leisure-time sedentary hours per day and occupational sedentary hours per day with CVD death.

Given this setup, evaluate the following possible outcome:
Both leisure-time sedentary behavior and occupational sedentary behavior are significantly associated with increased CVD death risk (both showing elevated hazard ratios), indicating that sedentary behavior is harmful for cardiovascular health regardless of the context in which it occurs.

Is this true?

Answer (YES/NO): NO